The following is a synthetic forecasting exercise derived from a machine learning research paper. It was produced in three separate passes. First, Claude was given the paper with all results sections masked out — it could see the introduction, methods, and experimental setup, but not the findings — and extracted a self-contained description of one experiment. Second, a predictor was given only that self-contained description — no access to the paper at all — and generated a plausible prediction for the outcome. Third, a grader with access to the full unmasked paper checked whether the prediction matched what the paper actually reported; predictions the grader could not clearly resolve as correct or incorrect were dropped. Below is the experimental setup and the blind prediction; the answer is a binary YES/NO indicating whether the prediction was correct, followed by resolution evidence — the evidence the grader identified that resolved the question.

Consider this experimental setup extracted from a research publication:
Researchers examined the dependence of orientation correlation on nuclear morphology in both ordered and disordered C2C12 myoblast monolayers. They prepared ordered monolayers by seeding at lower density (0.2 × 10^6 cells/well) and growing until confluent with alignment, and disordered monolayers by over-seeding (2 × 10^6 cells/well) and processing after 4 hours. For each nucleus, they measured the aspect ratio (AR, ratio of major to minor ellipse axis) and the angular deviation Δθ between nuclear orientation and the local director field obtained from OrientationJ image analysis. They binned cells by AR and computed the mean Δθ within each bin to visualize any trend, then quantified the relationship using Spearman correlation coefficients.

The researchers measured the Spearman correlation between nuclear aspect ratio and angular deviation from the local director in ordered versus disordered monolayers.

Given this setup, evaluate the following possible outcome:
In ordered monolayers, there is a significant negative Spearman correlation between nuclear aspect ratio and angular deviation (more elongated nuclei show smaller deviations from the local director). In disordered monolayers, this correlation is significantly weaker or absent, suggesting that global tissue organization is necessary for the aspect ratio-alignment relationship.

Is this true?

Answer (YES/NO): NO